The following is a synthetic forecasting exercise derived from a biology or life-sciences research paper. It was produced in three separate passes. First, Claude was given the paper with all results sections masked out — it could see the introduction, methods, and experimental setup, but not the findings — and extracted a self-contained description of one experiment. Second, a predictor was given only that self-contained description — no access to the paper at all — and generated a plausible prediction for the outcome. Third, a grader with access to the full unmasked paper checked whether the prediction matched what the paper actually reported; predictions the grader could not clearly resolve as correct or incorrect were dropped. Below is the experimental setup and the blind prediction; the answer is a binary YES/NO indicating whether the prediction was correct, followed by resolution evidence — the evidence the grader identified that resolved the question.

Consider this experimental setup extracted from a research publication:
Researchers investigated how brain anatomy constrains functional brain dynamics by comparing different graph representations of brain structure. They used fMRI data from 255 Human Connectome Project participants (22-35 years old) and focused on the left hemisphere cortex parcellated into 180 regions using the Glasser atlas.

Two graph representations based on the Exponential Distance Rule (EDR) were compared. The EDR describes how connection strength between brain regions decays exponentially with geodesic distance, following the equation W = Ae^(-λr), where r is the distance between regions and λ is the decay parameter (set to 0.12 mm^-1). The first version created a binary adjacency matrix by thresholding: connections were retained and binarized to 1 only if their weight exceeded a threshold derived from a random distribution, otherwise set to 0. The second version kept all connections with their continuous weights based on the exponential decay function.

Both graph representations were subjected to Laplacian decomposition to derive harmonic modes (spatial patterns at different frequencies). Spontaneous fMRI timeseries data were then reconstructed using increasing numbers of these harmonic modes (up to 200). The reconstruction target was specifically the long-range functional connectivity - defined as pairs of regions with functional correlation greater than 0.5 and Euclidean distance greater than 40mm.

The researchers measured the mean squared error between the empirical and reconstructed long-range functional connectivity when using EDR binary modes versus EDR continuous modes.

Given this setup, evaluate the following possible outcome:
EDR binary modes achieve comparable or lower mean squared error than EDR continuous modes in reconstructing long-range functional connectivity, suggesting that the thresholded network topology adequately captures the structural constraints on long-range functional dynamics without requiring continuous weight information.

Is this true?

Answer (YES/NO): NO